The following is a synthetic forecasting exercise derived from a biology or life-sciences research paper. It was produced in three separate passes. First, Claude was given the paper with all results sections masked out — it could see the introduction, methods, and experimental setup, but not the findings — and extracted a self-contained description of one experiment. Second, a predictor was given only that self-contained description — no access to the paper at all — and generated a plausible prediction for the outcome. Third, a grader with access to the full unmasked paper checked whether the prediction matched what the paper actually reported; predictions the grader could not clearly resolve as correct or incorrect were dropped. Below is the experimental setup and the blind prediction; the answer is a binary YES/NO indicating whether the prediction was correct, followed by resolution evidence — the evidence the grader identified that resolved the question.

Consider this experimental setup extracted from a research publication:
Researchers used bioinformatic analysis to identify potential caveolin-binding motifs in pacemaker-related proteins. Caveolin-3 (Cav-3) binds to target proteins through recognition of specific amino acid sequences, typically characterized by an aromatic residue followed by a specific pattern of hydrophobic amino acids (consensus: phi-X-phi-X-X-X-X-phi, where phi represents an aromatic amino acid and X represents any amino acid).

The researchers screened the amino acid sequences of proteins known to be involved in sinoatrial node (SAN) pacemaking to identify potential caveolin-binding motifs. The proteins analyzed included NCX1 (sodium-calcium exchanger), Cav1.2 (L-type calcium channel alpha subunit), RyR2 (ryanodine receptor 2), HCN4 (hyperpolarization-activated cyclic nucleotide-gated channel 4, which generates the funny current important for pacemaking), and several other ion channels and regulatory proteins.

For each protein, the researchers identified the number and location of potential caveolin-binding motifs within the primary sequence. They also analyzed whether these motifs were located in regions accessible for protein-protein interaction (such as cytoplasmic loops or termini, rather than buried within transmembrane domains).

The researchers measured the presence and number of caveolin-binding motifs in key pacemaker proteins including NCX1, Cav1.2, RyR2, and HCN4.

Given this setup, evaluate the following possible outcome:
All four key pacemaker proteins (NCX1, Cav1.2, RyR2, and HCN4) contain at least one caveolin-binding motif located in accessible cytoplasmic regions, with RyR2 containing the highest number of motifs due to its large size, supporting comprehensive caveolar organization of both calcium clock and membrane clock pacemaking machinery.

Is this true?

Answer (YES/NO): NO